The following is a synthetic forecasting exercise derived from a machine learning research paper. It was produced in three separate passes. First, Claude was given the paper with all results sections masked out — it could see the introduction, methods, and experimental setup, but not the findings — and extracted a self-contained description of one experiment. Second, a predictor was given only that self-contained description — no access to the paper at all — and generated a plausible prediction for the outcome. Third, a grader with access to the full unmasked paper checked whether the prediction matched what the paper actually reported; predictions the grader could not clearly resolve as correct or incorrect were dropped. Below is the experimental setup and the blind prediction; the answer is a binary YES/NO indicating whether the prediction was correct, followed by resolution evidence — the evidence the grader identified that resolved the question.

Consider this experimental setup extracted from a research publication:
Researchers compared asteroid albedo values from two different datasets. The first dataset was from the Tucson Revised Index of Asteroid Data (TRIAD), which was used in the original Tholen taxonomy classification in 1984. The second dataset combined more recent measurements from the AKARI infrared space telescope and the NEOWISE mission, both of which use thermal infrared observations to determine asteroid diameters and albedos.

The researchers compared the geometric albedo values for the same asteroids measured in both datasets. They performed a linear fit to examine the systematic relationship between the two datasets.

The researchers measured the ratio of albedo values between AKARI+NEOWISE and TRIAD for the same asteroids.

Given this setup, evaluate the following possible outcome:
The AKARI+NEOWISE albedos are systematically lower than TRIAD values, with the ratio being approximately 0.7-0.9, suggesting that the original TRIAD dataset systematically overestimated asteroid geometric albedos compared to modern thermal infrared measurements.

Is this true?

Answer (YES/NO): NO